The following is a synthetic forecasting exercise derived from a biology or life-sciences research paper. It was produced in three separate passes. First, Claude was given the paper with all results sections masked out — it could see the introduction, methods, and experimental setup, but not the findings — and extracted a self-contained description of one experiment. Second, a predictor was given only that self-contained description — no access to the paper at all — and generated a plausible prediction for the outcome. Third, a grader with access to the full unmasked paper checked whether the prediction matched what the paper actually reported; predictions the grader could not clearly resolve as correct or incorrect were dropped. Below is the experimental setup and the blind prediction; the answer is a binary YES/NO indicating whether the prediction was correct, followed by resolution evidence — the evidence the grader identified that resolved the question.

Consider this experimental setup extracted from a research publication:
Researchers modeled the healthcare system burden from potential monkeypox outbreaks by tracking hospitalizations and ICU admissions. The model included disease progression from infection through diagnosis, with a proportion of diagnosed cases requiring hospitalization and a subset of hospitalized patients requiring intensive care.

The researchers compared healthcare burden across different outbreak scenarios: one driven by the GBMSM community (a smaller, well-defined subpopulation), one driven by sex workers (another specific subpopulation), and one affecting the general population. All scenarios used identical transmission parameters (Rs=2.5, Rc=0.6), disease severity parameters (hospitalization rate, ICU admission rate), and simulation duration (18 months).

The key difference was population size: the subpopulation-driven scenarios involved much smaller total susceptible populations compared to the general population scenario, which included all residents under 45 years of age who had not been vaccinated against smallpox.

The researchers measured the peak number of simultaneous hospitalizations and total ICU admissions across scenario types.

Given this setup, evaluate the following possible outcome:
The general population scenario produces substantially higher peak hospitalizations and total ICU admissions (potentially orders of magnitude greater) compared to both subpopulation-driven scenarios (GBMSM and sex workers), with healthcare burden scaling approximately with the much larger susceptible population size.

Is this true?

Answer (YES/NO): NO